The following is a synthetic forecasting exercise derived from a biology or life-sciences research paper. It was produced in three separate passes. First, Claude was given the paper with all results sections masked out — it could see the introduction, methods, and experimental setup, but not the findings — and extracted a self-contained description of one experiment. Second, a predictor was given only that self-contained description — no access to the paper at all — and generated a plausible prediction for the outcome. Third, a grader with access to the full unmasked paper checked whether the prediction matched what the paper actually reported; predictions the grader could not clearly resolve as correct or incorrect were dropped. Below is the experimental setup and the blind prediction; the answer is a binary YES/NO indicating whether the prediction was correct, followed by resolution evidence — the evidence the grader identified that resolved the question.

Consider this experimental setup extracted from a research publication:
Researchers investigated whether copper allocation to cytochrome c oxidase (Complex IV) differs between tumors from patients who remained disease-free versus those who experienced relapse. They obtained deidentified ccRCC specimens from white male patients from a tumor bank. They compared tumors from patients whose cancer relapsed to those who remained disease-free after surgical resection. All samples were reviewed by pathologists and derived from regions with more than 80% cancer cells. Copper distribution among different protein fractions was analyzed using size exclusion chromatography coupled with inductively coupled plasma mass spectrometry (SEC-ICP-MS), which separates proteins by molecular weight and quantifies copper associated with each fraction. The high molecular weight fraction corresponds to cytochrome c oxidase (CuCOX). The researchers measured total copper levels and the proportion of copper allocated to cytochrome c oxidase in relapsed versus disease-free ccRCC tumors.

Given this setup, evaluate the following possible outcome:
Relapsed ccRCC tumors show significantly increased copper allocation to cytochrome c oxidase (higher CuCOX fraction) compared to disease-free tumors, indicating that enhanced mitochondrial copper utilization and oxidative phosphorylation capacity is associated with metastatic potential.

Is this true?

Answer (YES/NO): YES